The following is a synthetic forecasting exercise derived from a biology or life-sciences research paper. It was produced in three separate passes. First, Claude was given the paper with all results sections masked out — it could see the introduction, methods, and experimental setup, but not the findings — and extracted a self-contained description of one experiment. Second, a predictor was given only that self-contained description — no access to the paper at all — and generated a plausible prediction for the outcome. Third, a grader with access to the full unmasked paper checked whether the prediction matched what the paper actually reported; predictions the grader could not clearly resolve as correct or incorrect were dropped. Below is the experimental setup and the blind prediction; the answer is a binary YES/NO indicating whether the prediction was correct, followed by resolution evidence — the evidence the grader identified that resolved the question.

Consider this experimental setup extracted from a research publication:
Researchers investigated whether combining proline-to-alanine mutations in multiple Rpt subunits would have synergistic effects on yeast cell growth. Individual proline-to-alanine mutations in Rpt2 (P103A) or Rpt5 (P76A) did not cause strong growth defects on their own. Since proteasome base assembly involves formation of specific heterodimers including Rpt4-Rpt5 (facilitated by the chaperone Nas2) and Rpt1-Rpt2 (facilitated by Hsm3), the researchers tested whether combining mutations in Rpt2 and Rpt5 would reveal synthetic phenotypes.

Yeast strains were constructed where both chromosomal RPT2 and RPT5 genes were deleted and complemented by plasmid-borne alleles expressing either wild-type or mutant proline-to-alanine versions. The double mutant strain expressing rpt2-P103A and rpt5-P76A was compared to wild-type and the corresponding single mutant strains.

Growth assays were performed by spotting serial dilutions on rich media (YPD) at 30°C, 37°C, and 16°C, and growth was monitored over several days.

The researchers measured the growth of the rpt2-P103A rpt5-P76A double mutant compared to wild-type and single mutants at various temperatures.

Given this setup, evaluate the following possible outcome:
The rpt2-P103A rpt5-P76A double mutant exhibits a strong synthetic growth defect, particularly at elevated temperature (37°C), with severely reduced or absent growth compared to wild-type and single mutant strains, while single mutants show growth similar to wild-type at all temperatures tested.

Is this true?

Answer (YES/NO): YES